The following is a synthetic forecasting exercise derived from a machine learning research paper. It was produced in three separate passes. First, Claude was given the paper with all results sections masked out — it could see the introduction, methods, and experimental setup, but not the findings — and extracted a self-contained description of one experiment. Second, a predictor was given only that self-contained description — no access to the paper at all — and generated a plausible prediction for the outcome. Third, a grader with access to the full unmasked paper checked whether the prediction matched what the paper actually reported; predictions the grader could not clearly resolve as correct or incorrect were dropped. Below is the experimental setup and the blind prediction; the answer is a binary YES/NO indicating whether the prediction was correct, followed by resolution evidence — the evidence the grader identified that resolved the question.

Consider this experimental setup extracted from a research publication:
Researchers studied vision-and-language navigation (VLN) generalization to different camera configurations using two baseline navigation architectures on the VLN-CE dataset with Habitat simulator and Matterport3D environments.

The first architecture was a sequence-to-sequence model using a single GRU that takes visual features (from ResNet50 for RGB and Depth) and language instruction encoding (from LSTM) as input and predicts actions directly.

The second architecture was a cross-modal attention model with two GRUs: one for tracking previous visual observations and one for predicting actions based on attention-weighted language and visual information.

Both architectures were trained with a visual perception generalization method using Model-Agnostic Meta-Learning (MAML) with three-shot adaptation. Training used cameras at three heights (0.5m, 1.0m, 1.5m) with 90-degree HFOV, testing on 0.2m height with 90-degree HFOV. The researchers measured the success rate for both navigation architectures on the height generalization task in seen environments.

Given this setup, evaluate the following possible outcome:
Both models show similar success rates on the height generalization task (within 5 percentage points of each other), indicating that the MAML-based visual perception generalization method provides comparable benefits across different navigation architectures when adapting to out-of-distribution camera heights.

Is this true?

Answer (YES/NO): NO